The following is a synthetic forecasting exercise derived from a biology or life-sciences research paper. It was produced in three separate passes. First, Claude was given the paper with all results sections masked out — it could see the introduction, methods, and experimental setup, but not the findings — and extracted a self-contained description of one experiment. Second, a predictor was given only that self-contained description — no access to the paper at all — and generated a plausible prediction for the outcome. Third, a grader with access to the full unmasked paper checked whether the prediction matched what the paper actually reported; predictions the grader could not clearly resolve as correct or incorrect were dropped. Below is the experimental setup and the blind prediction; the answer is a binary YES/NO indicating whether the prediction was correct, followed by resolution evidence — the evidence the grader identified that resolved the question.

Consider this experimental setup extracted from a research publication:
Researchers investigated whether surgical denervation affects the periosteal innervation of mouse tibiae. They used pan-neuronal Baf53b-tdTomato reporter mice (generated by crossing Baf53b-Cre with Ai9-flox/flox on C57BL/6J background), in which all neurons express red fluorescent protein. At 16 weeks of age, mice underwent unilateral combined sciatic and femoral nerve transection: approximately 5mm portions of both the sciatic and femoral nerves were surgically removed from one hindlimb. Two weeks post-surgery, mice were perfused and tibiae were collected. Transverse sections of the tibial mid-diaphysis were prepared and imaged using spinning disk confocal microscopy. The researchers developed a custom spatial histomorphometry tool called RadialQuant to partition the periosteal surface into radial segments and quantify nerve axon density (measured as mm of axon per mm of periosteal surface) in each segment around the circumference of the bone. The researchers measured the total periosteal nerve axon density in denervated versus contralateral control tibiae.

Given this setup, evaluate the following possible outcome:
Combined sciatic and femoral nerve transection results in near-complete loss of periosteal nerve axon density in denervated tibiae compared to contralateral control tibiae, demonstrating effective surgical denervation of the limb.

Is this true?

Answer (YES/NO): YES